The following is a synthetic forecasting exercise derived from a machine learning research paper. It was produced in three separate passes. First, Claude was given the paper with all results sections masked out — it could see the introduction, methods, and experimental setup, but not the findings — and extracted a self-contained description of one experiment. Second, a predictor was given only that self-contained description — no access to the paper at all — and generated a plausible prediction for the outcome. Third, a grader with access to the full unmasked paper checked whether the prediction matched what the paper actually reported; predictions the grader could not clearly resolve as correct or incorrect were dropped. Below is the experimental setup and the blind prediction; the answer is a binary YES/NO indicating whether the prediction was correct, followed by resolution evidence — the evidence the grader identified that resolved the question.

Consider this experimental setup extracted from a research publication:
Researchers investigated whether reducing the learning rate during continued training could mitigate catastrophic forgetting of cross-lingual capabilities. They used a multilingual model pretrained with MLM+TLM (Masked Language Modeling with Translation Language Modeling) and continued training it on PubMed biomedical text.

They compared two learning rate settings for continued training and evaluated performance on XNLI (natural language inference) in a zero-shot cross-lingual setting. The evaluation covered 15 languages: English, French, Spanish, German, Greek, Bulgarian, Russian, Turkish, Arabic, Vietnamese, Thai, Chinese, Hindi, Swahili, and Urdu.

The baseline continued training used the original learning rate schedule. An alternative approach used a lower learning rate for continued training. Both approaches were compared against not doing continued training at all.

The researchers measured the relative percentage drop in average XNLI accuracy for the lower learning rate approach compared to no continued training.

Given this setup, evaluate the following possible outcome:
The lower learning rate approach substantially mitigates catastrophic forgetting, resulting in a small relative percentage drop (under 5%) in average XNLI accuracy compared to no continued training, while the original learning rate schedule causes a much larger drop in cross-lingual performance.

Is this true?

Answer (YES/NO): NO